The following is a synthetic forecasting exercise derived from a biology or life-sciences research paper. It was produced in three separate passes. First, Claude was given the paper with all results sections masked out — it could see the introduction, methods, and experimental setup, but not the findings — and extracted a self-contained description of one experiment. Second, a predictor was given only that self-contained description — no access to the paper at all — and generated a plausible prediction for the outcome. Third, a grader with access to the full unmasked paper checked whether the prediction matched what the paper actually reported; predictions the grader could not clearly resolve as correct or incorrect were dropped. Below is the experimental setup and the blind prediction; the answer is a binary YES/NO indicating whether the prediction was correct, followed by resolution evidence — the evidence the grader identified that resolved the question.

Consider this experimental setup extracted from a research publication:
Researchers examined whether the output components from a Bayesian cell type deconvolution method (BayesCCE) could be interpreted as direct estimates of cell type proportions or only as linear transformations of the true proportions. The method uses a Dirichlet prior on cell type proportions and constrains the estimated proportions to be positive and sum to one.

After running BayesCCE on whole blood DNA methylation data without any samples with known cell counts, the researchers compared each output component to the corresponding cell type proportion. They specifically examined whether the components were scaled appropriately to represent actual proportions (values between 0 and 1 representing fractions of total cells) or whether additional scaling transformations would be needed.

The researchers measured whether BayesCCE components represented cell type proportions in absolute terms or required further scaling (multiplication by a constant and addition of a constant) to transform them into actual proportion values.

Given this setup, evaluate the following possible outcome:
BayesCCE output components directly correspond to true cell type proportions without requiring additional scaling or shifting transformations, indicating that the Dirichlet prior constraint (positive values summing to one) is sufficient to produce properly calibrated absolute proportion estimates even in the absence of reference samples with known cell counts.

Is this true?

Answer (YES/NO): NO